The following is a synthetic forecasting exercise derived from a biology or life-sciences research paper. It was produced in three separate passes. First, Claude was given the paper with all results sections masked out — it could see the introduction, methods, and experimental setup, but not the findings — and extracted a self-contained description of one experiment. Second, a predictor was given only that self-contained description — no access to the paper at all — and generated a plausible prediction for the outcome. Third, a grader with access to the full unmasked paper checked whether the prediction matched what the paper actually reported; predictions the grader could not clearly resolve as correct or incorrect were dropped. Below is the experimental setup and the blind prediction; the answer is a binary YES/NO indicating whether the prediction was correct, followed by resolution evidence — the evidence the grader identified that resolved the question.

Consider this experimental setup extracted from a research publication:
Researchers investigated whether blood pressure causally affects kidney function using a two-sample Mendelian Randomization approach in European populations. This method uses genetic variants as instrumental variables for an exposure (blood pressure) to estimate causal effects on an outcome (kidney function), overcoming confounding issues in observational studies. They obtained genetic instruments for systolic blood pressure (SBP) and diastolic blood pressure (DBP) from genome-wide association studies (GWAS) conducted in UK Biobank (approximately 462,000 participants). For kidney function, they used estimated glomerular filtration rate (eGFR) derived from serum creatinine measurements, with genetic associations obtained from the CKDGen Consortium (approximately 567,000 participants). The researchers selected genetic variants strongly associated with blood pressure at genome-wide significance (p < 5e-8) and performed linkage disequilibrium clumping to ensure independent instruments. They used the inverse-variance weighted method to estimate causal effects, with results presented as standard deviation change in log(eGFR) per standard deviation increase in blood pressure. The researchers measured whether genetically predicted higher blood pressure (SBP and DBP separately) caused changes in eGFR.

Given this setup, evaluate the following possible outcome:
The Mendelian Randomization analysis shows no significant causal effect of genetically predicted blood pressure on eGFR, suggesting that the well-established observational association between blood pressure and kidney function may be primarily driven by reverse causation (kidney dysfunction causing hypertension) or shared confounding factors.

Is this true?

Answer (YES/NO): YES